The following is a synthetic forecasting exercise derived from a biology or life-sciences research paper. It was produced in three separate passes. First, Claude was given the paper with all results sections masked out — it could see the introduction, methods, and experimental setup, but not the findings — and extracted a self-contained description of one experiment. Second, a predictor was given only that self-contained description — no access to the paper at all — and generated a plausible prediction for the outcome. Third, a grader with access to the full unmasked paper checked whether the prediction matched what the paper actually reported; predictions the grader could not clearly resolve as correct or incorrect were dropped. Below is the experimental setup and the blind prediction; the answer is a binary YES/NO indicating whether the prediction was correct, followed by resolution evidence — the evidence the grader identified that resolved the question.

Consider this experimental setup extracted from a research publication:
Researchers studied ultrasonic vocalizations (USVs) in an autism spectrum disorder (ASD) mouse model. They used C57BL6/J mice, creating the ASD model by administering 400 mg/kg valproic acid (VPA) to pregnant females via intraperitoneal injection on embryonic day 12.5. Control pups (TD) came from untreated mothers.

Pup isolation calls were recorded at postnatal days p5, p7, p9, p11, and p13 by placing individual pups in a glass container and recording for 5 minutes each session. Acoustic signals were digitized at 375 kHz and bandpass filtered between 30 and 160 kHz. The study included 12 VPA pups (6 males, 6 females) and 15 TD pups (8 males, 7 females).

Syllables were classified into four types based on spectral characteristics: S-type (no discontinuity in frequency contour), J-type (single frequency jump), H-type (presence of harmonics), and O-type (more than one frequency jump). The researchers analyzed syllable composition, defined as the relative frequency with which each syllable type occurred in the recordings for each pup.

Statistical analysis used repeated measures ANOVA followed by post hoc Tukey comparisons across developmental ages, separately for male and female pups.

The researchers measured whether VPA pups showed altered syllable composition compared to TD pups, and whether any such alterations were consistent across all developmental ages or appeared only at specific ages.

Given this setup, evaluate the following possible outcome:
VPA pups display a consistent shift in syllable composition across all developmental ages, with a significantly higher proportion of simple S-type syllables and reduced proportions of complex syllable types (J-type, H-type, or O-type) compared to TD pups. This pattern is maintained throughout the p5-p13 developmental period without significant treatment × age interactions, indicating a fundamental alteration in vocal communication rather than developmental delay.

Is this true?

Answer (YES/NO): NO